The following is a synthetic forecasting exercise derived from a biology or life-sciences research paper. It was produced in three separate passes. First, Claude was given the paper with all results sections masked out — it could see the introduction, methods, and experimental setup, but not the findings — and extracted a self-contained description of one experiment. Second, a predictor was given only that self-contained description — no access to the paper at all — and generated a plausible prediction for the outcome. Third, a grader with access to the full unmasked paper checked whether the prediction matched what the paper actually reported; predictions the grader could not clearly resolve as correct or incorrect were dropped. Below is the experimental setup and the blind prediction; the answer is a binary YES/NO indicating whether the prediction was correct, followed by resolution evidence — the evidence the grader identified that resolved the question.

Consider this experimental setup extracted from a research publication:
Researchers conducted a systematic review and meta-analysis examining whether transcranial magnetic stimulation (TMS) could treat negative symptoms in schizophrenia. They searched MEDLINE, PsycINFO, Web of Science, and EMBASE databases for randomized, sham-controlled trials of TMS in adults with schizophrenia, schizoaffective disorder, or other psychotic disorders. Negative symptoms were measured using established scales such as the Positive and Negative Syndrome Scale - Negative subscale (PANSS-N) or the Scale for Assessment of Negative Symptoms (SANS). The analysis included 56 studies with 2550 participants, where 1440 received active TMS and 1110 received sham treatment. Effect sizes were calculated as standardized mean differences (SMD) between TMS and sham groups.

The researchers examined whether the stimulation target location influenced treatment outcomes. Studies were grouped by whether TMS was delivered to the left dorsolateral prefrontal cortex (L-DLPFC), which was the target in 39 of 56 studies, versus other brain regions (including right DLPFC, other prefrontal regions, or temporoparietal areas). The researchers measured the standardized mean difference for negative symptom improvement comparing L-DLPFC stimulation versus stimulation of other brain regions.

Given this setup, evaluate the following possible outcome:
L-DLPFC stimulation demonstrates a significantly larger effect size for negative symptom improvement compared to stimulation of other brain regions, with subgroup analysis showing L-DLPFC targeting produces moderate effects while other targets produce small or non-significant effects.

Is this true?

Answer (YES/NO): YES